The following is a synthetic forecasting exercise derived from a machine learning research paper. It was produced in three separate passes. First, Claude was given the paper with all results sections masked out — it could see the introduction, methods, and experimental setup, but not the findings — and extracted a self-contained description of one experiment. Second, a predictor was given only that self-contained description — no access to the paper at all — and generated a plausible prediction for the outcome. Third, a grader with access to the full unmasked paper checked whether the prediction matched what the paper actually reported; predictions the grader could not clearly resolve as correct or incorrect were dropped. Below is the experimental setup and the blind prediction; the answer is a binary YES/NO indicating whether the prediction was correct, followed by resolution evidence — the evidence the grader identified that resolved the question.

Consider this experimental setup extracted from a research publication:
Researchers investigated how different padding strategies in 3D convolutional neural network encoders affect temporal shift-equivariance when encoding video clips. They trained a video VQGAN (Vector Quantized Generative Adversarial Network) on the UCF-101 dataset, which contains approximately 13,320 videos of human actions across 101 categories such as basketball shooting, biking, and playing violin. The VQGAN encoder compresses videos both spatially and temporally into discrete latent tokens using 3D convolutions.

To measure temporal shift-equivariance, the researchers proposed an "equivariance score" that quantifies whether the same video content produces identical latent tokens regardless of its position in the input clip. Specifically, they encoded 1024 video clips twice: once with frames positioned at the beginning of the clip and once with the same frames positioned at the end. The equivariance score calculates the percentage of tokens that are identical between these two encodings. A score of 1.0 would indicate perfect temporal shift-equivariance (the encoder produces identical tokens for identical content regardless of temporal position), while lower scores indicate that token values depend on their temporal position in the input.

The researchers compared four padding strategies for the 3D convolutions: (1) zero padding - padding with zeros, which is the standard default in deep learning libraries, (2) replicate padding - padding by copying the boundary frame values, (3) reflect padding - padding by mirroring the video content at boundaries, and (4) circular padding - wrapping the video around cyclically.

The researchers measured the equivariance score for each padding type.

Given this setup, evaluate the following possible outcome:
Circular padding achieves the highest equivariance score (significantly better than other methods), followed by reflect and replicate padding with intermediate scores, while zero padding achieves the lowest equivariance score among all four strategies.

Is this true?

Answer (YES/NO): NO